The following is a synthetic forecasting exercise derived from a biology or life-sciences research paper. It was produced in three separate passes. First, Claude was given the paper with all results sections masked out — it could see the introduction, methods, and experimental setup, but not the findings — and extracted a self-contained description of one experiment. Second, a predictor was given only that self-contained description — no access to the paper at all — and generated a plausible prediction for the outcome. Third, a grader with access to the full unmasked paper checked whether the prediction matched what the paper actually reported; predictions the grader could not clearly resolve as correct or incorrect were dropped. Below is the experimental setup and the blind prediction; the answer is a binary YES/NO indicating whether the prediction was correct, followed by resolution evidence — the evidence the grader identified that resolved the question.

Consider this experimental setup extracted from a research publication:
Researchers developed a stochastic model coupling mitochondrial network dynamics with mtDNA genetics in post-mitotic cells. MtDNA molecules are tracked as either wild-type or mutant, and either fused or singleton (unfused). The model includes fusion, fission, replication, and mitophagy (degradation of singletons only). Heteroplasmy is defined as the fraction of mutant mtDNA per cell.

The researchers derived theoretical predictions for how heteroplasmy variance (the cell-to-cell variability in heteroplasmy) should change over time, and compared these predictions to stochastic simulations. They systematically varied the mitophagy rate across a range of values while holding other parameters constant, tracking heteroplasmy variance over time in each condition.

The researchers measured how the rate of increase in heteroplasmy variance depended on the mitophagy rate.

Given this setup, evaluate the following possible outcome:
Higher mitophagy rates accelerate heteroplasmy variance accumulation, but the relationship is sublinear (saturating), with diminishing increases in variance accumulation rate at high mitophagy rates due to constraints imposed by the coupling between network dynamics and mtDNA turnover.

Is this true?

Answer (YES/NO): NO